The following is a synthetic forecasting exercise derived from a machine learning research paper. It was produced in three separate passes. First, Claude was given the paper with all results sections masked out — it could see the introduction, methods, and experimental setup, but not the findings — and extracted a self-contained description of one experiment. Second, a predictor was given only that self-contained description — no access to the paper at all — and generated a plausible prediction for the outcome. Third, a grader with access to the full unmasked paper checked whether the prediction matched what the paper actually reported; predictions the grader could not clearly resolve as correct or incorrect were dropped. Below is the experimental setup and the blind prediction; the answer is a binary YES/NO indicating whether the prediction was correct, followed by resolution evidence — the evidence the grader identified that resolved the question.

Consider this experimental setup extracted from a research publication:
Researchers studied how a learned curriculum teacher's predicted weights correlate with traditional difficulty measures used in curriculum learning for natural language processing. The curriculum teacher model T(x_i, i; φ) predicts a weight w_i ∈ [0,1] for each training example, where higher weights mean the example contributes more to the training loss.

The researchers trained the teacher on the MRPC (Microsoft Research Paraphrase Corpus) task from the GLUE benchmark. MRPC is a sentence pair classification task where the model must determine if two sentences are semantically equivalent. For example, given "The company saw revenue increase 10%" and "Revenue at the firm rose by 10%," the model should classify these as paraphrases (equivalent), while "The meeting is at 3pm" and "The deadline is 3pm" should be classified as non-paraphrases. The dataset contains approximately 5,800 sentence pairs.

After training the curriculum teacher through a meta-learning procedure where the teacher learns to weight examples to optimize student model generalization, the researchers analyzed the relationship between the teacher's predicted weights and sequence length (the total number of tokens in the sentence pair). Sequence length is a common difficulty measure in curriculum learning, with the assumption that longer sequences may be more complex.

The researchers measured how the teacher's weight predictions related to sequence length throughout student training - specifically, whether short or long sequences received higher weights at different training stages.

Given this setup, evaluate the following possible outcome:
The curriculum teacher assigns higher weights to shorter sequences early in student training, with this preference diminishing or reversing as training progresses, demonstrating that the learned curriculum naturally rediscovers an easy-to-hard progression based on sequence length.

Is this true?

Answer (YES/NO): NO